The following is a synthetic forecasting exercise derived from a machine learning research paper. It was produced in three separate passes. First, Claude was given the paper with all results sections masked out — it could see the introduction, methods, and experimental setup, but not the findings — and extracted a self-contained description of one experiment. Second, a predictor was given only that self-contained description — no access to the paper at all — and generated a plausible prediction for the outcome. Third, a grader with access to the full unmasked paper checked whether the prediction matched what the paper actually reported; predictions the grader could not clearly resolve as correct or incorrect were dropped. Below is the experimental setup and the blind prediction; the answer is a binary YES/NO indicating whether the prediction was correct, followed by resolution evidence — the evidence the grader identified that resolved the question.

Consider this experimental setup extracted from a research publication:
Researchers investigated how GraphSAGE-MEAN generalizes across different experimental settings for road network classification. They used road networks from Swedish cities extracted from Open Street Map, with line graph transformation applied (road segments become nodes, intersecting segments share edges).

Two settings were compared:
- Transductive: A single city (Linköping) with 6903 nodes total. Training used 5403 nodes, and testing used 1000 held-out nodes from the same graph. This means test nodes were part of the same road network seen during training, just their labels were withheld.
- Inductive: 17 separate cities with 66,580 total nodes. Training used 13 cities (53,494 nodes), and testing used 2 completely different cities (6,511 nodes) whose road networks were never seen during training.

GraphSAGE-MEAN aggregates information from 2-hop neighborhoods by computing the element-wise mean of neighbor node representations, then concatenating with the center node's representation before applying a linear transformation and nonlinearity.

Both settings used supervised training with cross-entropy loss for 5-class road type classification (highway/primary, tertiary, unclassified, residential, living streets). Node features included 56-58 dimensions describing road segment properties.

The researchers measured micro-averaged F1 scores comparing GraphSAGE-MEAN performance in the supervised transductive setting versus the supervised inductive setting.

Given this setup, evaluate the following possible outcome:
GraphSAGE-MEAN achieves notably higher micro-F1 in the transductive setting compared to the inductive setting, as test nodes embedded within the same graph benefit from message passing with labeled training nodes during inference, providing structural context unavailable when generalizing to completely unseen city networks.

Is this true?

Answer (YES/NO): NO